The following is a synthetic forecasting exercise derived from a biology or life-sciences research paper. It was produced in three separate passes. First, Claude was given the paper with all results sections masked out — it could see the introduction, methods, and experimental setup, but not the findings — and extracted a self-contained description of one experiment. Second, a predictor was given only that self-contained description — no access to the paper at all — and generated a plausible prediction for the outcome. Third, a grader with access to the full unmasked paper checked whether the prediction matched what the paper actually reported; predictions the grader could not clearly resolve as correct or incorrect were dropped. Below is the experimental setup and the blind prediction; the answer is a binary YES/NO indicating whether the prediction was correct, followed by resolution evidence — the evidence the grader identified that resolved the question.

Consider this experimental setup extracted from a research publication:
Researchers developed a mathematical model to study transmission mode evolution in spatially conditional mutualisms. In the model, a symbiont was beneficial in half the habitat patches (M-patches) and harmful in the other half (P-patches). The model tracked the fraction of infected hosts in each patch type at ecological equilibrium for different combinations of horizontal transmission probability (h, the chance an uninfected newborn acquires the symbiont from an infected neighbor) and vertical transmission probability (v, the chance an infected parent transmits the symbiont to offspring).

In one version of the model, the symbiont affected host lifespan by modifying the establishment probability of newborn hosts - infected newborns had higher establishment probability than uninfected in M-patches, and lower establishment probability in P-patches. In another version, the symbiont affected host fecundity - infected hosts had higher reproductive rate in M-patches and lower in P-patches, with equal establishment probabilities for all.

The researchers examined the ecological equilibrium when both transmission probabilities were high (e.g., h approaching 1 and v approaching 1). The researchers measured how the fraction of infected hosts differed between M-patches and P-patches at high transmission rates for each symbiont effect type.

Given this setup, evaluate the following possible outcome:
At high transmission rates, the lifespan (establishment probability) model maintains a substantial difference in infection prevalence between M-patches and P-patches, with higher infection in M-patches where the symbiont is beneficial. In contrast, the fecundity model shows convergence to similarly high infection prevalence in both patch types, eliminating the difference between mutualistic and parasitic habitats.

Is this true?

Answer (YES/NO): YES